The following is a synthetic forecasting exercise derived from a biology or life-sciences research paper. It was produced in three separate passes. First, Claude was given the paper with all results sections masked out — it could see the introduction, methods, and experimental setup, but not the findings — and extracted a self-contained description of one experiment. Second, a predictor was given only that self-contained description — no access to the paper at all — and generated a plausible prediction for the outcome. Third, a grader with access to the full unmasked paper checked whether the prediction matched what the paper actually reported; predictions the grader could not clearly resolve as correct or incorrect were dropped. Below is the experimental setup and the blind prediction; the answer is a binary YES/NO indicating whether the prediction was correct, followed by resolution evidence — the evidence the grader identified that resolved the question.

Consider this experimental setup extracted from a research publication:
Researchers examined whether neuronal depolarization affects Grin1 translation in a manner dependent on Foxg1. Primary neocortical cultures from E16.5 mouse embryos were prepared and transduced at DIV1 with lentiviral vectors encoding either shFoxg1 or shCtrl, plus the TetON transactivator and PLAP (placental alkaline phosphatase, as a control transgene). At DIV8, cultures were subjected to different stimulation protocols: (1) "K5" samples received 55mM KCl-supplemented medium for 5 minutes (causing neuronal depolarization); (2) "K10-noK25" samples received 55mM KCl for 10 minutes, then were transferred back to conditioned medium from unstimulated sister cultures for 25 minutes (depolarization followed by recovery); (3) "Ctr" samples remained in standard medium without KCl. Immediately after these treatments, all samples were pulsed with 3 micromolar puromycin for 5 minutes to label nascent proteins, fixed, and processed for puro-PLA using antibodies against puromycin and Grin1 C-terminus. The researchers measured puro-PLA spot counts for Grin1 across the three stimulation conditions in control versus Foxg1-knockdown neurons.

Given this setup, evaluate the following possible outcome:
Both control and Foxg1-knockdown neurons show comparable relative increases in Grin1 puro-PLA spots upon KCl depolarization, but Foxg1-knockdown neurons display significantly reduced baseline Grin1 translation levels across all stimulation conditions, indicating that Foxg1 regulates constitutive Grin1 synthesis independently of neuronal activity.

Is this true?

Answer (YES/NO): NO